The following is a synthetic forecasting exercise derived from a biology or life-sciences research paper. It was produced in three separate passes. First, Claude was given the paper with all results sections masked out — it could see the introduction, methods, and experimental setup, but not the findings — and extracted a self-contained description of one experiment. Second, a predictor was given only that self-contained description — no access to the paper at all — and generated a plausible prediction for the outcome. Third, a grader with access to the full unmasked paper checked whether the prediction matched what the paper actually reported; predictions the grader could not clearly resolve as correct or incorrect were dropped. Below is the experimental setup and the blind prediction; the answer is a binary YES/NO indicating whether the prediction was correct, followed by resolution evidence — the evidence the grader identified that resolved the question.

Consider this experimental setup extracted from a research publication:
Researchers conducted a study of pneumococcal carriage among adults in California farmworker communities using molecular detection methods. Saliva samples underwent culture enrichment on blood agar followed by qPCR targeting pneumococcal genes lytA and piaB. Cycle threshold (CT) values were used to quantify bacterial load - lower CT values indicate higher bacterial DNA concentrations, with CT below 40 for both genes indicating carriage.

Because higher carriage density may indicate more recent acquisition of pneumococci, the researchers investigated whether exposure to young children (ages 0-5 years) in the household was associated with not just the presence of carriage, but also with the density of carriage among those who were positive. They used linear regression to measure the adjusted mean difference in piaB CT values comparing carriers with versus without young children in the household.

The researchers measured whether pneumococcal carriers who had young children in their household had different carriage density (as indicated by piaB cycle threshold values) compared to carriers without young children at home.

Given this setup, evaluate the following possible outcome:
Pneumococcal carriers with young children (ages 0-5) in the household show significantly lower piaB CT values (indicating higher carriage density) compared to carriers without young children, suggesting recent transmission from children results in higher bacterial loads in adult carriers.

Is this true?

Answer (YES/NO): YES